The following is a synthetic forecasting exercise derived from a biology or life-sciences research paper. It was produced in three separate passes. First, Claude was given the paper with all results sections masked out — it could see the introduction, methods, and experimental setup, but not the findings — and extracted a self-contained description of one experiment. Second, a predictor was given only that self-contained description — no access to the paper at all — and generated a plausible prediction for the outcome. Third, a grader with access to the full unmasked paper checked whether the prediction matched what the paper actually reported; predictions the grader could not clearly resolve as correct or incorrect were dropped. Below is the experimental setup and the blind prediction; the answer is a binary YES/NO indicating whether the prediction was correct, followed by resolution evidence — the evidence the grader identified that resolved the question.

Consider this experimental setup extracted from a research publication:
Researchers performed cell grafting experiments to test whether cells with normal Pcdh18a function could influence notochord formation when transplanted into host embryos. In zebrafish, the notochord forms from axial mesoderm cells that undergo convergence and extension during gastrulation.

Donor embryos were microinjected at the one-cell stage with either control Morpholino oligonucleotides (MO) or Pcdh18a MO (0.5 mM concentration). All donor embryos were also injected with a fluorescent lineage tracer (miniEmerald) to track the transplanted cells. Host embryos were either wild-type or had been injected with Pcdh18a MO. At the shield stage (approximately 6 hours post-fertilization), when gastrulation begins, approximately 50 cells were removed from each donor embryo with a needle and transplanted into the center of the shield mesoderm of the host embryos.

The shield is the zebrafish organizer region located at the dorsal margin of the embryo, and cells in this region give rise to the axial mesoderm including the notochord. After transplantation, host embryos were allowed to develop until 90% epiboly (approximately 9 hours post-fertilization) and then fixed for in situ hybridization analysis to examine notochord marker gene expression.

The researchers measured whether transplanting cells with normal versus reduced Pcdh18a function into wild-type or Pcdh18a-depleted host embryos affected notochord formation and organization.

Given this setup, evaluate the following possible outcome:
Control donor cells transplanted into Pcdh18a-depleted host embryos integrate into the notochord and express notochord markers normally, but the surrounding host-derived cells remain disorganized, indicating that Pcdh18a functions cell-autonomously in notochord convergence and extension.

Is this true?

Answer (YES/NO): NO